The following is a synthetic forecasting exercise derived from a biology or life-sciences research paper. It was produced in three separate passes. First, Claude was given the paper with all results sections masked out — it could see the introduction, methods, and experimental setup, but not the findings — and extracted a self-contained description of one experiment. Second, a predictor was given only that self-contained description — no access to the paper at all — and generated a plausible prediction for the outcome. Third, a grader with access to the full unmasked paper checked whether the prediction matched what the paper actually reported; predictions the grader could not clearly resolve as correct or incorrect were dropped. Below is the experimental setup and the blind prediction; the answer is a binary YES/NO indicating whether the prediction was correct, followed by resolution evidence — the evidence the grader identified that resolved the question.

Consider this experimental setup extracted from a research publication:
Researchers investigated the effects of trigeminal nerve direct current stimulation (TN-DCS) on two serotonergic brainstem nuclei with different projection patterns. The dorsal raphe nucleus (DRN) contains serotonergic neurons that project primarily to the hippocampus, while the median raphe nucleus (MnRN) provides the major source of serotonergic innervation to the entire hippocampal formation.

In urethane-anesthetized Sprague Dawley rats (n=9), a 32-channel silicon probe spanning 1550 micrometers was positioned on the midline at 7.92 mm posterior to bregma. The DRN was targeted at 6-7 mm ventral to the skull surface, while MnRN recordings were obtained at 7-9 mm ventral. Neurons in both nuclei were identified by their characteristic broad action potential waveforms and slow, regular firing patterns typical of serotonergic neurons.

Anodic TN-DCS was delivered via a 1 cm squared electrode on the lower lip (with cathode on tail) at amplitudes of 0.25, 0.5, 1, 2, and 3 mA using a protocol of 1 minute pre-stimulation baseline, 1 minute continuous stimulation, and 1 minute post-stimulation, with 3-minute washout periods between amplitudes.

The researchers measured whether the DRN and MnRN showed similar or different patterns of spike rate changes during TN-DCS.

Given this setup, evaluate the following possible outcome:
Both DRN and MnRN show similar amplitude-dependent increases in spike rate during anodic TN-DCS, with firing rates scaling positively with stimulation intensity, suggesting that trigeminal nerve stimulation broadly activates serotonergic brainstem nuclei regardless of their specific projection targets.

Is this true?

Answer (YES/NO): NO